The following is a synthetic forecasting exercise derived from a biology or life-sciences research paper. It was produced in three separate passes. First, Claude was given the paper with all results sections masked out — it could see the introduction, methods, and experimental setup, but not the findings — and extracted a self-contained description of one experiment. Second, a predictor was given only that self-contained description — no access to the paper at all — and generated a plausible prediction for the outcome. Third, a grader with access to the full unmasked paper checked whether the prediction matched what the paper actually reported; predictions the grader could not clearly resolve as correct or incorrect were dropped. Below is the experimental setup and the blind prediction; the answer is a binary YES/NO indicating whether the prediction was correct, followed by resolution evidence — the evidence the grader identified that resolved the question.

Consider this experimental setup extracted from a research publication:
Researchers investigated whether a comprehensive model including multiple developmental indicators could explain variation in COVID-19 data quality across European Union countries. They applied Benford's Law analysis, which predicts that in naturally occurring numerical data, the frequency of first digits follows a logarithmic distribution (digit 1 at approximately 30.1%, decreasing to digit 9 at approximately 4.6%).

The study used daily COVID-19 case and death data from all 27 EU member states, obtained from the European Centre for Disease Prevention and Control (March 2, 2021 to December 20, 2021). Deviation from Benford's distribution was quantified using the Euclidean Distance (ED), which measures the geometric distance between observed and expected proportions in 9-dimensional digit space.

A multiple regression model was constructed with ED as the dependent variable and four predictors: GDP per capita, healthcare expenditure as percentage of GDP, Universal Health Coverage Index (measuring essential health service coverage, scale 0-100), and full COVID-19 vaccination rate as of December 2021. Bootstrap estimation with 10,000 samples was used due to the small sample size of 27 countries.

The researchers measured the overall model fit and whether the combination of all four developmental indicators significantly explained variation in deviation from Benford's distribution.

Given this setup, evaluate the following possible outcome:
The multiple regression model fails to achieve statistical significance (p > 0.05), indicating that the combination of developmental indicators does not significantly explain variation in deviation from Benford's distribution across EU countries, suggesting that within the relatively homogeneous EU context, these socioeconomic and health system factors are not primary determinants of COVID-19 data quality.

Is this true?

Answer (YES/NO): NO